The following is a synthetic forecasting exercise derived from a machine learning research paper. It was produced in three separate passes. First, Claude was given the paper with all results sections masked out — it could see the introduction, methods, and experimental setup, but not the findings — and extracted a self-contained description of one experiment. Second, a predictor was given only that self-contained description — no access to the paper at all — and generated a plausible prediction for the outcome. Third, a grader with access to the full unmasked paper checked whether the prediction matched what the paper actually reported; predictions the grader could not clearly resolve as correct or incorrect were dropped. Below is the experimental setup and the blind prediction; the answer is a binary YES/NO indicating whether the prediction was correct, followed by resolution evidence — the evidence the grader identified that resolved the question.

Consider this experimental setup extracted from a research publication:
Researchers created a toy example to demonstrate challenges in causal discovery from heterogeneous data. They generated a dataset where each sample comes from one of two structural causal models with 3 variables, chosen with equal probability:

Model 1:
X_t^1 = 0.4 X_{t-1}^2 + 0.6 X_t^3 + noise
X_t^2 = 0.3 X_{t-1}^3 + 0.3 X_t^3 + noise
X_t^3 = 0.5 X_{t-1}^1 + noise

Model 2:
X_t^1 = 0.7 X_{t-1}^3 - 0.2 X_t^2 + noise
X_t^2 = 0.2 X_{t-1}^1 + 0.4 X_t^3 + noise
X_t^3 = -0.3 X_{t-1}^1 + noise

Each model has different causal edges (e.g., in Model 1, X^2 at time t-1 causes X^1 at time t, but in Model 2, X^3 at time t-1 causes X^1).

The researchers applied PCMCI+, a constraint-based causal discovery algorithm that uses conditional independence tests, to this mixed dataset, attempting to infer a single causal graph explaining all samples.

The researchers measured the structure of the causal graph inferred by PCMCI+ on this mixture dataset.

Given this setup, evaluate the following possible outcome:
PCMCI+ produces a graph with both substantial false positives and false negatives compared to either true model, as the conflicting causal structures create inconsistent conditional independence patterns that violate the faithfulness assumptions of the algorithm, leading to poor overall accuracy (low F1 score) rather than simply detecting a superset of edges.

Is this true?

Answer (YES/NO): NO